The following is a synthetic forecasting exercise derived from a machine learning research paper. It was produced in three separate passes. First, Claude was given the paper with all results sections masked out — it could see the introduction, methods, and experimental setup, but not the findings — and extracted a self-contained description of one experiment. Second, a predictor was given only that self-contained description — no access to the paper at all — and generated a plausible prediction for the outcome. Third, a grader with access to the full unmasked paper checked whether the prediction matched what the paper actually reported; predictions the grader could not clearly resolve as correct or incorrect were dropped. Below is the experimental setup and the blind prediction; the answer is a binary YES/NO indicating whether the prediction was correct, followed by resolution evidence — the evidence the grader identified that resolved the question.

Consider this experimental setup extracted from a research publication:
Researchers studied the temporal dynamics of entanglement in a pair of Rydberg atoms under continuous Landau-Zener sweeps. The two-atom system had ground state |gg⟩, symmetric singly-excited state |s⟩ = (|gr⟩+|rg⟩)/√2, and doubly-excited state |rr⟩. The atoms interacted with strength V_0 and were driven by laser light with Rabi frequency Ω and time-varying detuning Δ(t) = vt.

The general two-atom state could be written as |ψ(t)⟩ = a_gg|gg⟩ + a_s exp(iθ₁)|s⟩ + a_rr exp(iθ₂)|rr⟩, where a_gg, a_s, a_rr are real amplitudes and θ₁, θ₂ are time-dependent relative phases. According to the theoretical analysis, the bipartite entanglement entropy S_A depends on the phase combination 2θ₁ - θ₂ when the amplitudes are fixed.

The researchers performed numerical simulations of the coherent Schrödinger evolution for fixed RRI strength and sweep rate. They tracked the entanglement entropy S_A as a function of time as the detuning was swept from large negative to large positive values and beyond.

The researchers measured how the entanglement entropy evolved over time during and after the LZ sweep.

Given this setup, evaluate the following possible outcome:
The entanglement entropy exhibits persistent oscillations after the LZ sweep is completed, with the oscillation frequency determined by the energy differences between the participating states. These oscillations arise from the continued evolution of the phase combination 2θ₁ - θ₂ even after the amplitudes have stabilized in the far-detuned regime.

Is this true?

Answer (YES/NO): YES